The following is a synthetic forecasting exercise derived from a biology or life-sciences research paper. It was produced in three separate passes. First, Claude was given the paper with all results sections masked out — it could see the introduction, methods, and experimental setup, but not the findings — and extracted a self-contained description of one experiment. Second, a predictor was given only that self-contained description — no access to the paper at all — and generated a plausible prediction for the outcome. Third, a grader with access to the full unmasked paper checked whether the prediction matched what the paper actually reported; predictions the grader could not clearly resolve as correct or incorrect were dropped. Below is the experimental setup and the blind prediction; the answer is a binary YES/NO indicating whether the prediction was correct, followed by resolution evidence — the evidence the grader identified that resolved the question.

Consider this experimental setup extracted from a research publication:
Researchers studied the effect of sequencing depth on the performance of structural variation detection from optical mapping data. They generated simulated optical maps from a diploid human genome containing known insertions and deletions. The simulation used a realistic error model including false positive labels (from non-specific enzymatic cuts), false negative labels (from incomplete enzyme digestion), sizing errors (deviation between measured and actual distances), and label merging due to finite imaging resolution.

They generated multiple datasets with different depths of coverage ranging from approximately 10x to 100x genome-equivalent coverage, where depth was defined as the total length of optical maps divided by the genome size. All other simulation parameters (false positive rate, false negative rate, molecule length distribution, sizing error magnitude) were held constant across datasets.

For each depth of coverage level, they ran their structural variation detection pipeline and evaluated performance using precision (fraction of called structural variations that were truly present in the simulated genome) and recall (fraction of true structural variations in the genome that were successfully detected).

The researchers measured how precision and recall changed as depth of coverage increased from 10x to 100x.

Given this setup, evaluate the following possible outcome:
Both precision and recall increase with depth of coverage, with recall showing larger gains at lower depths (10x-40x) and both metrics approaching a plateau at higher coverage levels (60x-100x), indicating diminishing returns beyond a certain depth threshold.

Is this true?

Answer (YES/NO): NO